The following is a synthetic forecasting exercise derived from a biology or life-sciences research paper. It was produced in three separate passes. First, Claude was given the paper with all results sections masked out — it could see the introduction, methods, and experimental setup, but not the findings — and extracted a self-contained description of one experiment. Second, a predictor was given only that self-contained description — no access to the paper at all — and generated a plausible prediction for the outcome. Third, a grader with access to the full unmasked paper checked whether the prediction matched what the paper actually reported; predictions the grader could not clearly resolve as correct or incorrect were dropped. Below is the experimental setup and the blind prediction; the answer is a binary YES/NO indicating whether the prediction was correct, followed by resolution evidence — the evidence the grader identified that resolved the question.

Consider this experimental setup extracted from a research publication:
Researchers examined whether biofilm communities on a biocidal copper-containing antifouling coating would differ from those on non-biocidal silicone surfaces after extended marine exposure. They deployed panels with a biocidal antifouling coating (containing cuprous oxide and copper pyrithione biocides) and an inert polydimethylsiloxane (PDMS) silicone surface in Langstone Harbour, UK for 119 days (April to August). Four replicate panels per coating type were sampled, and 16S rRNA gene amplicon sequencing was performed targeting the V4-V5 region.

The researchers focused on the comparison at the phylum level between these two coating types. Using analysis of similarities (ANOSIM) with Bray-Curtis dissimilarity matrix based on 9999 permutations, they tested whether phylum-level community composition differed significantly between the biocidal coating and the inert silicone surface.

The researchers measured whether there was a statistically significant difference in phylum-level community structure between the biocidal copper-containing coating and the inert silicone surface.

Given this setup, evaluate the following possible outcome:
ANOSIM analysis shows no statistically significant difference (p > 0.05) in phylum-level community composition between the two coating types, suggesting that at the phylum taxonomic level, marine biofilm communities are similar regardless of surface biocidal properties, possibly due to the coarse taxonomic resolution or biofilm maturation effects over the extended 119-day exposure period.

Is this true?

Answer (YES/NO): NO